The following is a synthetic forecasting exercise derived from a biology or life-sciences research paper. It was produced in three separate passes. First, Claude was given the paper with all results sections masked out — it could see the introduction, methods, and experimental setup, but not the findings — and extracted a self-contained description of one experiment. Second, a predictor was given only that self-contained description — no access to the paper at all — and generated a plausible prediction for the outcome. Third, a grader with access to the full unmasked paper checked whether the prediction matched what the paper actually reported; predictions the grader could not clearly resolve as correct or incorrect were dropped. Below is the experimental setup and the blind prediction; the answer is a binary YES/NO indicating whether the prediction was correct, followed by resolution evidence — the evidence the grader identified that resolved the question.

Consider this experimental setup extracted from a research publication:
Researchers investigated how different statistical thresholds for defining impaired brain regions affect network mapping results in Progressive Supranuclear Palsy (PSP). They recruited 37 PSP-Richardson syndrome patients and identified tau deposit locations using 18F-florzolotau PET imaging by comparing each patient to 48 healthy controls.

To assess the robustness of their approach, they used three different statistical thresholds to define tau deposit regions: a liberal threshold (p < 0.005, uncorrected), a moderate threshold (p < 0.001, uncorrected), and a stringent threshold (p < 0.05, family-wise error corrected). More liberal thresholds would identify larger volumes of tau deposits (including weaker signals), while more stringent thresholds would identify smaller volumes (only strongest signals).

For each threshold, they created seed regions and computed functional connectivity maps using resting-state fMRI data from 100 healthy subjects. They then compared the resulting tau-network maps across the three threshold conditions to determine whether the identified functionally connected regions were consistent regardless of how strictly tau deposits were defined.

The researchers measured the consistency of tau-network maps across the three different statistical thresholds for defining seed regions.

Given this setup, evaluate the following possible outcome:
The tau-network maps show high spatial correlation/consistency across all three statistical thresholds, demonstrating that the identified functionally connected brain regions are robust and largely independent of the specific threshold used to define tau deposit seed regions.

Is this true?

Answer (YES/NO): YES